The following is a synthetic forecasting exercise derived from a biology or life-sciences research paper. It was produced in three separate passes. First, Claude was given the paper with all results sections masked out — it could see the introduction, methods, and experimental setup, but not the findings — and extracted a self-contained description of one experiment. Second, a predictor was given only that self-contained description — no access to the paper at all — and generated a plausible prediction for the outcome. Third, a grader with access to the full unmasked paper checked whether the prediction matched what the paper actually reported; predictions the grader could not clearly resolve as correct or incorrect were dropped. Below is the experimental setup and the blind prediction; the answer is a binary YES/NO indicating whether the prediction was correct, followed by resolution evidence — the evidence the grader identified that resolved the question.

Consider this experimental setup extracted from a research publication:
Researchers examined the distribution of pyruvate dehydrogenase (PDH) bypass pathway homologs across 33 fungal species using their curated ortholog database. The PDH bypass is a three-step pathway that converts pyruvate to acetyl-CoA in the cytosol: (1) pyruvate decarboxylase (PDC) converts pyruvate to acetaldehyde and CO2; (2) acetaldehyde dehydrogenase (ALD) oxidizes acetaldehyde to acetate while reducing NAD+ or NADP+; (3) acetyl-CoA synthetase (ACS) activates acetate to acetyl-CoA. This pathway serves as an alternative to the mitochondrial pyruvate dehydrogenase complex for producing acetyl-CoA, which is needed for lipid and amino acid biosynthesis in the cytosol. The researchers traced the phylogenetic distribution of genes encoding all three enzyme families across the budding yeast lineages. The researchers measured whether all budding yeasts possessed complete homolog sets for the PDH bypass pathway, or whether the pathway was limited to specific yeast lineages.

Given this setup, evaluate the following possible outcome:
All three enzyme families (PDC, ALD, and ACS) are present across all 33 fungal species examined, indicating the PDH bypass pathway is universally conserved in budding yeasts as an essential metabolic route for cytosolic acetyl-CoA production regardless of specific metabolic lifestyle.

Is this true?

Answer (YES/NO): NO